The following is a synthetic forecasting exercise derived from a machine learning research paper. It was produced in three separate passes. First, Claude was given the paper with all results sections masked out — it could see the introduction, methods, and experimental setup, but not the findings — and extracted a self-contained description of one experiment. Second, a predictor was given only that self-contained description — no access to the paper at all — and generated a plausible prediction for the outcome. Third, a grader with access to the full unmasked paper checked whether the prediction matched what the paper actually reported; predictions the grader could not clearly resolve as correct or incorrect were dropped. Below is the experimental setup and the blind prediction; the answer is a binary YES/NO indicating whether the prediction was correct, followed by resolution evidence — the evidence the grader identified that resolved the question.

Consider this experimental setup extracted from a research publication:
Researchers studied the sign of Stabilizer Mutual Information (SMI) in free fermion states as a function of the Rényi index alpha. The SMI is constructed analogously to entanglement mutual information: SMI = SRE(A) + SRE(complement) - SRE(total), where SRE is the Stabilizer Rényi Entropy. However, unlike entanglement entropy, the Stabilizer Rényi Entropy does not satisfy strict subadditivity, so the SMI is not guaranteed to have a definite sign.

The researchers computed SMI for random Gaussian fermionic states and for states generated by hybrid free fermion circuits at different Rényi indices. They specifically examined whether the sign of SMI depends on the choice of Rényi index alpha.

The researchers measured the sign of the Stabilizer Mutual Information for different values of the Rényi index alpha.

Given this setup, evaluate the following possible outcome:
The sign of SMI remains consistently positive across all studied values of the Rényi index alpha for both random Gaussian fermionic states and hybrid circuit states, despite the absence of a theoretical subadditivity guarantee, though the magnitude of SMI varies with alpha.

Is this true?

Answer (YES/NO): NO